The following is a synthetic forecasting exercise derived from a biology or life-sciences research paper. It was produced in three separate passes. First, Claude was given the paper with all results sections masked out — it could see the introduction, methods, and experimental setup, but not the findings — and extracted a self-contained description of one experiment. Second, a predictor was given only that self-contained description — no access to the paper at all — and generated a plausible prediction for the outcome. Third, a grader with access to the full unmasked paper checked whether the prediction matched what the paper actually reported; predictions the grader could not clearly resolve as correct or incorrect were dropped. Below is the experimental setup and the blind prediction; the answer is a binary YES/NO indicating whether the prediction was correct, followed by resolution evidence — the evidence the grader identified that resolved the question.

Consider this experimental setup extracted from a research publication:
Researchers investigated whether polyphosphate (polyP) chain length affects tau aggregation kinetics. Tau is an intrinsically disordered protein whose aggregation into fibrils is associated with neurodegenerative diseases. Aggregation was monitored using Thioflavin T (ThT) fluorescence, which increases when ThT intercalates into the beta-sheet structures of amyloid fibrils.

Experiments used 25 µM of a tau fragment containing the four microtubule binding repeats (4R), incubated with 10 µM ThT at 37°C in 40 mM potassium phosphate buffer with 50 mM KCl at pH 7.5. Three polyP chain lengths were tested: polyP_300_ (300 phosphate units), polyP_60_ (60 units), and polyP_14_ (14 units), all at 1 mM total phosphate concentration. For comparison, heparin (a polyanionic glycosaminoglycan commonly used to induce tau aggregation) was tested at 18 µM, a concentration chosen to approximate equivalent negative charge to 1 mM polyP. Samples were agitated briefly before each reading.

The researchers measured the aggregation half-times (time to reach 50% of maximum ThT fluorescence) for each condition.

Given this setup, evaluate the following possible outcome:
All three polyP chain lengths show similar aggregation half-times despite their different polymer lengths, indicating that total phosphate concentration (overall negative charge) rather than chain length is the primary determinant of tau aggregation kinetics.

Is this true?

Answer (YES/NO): NO